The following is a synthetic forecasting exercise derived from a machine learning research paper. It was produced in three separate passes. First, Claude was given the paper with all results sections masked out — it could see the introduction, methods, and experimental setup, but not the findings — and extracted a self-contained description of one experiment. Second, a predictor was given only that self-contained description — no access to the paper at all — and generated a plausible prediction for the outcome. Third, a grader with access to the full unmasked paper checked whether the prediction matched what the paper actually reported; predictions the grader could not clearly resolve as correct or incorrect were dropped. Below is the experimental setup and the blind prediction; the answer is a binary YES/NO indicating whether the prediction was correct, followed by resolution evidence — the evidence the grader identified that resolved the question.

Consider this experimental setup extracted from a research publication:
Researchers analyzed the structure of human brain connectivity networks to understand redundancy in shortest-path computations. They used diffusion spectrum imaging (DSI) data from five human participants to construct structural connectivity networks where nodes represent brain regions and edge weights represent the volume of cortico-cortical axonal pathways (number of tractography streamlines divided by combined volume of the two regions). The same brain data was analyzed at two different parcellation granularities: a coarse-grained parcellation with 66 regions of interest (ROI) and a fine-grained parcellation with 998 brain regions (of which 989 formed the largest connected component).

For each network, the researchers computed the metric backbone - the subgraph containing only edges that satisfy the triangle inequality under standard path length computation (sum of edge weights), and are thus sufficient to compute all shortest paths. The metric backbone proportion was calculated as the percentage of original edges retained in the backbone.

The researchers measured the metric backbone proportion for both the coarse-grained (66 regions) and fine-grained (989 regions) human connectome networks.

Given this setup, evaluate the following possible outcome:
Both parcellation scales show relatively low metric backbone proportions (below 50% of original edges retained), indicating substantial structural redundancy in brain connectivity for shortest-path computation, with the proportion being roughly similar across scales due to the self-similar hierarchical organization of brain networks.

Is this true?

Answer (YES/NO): NO